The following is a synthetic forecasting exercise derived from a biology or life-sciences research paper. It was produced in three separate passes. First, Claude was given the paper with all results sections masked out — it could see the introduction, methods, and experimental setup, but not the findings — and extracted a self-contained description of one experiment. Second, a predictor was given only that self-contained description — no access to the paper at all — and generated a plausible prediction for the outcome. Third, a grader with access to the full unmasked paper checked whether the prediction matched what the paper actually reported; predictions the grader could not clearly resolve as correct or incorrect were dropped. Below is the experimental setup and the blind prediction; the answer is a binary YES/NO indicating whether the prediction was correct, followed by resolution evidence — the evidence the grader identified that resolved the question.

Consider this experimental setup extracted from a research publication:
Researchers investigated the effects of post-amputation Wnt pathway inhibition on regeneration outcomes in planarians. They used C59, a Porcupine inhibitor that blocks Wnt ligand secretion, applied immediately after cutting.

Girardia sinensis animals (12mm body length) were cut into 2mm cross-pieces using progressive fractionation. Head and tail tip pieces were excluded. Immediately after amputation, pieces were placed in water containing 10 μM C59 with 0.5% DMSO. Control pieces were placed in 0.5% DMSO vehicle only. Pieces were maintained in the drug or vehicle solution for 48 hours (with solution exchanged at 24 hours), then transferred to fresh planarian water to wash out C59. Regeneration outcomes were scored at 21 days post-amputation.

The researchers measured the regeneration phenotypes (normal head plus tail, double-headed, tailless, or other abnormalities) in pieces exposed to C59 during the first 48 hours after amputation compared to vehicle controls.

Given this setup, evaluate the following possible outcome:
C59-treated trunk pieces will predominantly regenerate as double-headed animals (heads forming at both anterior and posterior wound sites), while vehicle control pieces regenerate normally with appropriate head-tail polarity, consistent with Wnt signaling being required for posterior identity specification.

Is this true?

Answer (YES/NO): YES